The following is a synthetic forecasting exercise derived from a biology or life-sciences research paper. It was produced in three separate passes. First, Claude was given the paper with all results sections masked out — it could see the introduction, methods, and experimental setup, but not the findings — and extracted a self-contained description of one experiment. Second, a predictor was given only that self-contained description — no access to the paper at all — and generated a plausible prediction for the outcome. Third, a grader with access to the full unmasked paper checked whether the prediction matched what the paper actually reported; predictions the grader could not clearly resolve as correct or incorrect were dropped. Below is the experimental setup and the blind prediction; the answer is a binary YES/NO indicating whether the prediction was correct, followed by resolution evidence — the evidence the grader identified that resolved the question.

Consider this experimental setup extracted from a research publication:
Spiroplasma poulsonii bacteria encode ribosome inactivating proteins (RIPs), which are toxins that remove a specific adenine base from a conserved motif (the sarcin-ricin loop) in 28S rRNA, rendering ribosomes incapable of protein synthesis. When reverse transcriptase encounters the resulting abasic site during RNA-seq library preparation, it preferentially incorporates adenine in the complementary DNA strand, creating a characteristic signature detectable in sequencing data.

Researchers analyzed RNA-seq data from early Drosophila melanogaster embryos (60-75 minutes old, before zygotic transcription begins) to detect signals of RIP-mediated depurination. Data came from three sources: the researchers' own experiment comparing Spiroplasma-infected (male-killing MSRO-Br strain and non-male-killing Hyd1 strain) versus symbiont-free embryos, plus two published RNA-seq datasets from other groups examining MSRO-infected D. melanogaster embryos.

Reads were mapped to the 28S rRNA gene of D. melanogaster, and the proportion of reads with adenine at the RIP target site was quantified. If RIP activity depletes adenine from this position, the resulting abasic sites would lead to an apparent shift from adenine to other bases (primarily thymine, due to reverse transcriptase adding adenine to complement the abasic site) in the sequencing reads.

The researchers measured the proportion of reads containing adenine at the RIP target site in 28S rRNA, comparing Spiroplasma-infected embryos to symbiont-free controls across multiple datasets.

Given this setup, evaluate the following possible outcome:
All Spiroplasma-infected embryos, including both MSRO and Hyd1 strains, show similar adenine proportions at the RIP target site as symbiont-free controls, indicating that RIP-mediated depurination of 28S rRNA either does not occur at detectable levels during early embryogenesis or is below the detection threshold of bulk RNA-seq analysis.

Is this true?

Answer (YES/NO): NO